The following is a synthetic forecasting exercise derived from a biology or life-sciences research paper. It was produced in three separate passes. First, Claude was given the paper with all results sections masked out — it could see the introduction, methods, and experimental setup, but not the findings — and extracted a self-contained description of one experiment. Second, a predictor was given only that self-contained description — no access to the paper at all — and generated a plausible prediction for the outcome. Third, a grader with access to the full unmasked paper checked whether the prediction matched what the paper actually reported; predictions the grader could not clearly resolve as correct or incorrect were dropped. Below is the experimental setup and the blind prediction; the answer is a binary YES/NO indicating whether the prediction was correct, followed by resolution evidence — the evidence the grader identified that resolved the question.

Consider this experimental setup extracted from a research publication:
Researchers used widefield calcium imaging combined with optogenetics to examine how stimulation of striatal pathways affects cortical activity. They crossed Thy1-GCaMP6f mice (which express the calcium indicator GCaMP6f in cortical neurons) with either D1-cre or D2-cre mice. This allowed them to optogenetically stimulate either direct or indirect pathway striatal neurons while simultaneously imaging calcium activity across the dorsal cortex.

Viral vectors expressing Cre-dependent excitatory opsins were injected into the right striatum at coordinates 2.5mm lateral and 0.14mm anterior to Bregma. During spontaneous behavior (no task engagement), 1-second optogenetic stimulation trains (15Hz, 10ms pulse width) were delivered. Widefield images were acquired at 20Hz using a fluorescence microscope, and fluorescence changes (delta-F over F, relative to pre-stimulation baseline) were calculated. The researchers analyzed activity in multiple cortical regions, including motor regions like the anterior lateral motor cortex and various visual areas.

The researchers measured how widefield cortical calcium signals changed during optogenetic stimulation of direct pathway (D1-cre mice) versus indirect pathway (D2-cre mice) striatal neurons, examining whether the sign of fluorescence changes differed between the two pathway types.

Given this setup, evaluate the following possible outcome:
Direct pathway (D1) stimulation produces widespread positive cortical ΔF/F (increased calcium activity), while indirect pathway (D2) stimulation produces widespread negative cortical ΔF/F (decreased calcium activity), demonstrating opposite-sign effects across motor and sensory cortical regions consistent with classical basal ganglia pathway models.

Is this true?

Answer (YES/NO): NO